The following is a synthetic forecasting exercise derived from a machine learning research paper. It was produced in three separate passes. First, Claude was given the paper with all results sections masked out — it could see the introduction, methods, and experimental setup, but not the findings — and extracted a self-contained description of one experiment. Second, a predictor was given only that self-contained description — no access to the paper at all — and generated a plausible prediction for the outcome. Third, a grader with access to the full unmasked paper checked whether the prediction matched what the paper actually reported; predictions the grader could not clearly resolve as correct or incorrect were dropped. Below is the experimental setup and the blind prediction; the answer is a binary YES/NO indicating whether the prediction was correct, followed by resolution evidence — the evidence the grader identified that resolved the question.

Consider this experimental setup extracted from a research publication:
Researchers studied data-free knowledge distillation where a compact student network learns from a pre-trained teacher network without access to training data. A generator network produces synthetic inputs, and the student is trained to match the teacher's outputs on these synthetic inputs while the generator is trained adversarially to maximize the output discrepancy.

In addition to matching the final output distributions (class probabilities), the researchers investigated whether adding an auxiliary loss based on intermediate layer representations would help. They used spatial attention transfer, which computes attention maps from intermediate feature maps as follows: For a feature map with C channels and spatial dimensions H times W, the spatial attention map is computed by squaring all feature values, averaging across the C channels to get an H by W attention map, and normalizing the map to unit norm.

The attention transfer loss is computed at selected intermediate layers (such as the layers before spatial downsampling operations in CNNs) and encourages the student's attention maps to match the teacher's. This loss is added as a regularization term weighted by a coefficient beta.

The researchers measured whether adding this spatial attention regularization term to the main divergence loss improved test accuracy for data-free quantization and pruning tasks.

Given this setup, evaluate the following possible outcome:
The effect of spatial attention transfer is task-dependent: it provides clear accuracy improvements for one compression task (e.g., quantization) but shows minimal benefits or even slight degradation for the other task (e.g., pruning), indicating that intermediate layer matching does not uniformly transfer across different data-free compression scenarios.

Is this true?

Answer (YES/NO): NO